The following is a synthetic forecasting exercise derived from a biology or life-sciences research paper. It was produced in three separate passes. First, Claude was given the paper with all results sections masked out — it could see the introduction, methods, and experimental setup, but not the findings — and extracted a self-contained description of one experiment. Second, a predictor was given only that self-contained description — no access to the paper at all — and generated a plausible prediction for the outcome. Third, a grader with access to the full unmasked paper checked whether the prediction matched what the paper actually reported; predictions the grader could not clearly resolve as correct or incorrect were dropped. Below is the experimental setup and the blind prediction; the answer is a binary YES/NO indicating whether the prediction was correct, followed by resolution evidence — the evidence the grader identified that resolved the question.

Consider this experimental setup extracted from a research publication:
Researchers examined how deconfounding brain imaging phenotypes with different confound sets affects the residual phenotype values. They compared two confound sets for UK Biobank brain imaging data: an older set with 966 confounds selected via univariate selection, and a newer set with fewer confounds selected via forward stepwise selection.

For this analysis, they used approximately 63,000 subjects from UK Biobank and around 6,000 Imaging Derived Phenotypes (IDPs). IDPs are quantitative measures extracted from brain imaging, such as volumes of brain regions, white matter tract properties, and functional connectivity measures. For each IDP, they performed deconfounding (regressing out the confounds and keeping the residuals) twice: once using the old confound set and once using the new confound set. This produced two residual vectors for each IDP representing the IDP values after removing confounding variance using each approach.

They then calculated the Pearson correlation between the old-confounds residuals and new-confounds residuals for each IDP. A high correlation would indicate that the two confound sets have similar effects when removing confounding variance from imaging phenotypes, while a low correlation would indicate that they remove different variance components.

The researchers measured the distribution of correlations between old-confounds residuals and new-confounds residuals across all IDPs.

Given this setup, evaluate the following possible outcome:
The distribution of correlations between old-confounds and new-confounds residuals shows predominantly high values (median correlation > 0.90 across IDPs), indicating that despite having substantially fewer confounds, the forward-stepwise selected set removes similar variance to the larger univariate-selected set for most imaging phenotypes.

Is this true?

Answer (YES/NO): YES